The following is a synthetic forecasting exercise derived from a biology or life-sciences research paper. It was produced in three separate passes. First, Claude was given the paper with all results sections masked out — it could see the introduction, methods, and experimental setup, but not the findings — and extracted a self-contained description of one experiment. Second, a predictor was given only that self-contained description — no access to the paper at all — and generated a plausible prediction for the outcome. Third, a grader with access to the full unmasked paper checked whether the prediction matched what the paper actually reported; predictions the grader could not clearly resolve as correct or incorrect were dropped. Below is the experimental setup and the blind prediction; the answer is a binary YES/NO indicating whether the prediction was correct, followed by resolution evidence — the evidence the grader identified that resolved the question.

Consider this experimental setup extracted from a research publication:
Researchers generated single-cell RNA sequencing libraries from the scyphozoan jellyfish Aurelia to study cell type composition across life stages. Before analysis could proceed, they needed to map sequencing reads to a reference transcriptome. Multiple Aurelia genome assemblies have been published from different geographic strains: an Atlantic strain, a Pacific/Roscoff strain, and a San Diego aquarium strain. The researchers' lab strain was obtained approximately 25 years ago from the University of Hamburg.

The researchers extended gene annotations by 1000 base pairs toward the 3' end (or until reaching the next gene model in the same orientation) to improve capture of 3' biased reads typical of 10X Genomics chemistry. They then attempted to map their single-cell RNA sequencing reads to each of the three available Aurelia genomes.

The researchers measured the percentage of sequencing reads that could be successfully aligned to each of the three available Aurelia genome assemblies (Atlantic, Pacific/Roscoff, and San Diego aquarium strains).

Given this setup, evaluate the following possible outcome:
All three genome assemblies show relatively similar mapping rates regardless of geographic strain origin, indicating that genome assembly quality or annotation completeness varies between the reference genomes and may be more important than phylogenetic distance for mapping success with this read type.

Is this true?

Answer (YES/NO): NO